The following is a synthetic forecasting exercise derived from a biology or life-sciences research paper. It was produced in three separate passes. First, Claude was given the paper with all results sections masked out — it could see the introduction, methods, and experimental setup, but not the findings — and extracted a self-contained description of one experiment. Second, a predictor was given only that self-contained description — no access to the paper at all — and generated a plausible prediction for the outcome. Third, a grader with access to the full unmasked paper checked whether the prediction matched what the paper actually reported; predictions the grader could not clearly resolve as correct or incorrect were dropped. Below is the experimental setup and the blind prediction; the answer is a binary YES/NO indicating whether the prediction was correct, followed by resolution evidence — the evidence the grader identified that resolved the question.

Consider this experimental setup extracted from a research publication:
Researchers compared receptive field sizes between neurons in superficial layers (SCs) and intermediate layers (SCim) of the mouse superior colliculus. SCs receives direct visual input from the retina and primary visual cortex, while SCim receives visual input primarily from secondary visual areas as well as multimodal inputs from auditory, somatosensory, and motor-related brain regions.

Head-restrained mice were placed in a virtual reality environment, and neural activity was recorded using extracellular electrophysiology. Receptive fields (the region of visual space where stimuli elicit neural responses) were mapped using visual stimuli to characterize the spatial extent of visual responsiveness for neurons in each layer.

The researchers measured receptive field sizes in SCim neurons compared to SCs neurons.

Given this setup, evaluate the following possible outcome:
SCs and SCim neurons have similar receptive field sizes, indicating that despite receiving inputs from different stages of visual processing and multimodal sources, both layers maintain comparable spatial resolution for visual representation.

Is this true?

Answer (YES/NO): NO